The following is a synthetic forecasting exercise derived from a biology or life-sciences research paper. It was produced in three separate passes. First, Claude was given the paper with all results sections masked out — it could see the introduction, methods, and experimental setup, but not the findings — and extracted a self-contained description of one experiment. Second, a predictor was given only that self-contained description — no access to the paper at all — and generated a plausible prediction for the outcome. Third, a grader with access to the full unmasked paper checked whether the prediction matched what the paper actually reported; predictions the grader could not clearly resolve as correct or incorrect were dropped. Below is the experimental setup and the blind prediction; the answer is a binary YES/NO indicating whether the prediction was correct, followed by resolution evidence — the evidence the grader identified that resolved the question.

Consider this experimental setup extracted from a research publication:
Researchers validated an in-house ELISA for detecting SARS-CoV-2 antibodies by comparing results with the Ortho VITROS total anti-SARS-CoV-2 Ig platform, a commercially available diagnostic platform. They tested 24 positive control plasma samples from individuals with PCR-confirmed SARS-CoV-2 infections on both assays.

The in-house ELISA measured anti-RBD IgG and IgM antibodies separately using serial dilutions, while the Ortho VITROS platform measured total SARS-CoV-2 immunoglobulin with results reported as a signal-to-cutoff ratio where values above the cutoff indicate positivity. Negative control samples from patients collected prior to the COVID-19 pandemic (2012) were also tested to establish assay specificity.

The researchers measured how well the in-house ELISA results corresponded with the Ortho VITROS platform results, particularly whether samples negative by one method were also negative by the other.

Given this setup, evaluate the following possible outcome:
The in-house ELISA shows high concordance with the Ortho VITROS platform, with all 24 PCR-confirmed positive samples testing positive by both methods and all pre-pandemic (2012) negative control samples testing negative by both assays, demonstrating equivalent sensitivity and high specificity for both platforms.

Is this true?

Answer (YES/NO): NO